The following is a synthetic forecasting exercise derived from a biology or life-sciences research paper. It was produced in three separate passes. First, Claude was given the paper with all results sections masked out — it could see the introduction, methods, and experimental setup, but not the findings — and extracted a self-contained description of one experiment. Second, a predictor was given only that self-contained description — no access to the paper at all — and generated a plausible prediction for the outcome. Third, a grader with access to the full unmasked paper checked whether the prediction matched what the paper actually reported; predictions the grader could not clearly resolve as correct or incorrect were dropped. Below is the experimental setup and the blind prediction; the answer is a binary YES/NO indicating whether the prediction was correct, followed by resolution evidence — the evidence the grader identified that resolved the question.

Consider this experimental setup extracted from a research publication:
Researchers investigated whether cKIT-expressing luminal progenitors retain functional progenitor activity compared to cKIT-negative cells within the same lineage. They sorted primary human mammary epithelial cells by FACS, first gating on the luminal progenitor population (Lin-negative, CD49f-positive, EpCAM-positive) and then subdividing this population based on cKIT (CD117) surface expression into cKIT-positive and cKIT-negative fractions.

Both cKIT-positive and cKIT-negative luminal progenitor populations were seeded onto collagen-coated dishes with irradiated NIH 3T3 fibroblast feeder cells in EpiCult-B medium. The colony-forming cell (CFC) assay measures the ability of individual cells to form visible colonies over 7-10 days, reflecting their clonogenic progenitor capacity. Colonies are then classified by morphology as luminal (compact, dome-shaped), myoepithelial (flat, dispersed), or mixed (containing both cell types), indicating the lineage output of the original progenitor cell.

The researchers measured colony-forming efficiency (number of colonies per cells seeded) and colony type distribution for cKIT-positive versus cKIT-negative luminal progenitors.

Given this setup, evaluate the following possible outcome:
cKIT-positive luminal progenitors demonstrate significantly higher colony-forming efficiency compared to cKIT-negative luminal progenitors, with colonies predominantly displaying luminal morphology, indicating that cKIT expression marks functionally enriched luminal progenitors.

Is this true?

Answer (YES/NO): NO